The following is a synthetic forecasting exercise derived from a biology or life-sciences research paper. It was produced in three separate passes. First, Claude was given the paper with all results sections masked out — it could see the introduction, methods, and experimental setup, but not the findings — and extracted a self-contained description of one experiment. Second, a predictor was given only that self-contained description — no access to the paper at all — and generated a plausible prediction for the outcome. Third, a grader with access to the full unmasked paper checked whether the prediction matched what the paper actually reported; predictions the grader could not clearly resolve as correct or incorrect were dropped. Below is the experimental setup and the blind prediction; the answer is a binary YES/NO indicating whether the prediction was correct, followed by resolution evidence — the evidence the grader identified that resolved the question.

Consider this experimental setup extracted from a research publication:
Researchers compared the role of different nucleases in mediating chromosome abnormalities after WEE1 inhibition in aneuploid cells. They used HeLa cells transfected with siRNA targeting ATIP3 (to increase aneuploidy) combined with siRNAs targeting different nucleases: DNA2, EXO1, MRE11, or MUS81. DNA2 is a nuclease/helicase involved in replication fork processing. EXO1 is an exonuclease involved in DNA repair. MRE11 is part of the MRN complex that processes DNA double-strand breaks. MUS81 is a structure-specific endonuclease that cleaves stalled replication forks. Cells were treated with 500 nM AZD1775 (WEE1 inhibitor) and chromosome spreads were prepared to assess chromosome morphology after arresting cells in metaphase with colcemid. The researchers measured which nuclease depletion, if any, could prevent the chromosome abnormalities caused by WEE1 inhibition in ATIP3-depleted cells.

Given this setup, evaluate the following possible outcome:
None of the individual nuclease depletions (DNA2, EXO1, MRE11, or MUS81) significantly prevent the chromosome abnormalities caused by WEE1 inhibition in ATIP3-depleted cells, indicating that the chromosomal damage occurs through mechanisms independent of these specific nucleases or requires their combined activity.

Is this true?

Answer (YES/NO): NO